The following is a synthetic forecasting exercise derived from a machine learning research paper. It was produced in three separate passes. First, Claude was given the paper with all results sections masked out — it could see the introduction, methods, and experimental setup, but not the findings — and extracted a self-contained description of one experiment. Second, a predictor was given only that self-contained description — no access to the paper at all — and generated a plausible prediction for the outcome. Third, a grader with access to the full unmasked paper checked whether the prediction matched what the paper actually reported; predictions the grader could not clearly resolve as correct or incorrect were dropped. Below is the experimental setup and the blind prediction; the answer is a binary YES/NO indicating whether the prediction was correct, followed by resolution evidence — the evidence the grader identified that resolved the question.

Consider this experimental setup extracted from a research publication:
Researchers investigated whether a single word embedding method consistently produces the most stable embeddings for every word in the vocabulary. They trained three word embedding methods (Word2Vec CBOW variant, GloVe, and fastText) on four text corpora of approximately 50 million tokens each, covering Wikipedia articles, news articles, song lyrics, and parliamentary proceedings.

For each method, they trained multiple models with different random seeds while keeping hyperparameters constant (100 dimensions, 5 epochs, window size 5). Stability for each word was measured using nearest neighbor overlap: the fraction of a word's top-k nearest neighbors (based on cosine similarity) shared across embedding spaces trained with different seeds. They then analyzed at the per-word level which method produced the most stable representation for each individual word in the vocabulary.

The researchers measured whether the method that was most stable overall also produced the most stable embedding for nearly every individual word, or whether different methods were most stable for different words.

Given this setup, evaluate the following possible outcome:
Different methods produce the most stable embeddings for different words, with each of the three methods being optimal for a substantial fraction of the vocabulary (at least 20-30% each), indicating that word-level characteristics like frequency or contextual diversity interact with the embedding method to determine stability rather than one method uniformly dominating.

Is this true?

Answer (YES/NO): NO